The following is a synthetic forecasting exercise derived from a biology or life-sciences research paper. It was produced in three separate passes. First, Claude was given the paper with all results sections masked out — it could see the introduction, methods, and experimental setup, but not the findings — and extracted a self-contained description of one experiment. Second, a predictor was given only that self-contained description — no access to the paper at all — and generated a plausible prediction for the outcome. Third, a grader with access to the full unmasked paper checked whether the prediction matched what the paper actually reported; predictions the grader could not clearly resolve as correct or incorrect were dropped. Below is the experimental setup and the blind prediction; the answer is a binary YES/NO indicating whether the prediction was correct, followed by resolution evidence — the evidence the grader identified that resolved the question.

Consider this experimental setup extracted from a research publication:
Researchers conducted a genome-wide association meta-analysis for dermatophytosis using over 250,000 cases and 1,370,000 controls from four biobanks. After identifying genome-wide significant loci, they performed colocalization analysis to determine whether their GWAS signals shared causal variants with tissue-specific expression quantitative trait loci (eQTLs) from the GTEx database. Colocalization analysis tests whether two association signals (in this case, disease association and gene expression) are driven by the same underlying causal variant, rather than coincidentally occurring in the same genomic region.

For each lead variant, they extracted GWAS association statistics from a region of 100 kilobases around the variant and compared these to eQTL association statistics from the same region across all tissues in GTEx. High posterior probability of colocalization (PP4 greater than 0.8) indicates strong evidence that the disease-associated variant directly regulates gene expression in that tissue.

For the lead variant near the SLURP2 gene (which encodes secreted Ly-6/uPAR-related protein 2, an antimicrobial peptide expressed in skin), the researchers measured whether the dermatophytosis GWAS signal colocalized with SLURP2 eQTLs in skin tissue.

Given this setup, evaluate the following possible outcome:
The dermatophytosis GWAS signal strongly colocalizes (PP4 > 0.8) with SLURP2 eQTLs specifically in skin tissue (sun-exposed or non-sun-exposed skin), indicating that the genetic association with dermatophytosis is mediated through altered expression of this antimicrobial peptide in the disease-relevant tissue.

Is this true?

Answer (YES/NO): YES